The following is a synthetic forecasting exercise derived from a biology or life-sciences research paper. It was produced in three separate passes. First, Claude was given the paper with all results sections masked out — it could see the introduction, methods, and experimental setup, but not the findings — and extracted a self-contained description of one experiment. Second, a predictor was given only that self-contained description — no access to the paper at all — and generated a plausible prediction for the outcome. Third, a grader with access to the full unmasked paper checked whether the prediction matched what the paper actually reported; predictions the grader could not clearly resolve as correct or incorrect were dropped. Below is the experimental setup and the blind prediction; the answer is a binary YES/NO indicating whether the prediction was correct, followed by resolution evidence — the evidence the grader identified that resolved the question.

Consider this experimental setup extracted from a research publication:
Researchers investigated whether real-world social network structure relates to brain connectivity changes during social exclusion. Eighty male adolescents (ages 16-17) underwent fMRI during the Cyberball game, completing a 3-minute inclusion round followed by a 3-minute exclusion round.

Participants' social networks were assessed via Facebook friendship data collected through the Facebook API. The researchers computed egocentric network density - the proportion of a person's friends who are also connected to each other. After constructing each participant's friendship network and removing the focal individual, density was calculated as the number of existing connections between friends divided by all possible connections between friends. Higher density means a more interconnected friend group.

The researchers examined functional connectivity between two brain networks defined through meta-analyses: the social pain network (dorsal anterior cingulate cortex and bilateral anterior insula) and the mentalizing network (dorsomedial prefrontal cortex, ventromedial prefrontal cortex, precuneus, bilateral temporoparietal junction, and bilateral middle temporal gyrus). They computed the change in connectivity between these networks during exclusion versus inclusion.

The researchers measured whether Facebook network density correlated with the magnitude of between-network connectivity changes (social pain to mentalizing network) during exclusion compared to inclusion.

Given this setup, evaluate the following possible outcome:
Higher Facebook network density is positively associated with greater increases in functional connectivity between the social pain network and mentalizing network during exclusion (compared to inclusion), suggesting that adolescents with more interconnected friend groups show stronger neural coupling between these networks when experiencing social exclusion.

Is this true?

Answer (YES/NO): NO